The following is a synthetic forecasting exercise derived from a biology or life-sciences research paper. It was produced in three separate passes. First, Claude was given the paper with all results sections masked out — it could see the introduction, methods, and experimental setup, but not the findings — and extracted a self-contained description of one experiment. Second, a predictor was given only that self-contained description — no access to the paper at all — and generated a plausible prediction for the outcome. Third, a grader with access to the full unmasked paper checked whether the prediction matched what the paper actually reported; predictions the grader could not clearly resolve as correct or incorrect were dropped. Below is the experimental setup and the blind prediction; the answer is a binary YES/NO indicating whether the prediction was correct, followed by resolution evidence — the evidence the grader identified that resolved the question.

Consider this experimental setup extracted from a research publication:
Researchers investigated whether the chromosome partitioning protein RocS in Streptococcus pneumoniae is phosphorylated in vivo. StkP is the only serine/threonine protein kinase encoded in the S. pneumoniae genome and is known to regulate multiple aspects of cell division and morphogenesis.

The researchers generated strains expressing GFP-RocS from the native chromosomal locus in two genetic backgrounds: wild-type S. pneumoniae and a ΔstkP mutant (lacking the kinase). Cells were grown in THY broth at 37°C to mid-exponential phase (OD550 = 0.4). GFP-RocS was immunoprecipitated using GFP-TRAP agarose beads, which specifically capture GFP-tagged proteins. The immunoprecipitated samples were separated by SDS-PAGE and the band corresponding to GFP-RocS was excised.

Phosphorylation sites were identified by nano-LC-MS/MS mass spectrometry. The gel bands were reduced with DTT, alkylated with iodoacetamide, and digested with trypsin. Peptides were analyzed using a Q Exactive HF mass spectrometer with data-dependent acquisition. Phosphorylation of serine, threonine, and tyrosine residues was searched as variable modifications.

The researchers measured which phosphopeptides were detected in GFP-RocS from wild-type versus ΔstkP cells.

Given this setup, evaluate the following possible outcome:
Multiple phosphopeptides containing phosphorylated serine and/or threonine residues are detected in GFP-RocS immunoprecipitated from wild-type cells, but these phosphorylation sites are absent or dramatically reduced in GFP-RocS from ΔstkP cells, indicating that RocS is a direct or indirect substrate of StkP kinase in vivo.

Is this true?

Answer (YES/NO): NO